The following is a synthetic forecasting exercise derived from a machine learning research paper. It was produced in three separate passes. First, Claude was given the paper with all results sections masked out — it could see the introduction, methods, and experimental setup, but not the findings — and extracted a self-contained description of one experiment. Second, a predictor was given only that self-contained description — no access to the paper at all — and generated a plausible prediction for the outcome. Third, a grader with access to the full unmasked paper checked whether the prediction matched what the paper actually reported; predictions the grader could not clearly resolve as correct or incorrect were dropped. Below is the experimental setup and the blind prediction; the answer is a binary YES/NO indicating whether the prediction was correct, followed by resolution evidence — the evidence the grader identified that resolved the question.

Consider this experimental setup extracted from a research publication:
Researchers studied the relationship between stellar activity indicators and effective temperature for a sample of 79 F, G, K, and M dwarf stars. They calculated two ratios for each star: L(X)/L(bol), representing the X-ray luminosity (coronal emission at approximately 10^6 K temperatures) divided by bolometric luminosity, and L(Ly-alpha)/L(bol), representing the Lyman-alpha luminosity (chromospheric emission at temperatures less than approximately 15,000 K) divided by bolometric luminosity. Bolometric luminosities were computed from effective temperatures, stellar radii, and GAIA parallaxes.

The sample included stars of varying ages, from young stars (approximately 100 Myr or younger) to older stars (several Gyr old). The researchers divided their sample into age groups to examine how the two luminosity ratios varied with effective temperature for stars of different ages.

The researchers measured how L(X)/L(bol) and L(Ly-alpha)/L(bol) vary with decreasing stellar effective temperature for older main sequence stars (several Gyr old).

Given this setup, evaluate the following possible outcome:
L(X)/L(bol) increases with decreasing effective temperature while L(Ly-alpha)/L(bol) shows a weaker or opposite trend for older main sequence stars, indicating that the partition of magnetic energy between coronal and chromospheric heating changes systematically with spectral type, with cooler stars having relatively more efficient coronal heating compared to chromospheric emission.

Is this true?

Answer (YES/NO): YES